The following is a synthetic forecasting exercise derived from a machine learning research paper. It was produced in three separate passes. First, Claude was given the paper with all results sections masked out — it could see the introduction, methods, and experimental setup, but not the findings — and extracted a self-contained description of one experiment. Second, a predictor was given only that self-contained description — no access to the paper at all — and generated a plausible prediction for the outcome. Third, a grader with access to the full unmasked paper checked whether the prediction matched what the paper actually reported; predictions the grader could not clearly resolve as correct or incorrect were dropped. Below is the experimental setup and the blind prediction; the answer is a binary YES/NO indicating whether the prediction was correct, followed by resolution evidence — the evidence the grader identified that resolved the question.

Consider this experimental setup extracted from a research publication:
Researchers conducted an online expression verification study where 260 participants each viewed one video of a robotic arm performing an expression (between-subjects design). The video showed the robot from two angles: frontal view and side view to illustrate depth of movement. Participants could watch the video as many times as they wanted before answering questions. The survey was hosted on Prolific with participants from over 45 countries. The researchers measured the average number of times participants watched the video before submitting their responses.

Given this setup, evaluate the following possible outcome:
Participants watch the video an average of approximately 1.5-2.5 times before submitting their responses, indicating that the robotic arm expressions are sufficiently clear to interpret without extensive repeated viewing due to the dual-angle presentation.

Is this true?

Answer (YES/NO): NO